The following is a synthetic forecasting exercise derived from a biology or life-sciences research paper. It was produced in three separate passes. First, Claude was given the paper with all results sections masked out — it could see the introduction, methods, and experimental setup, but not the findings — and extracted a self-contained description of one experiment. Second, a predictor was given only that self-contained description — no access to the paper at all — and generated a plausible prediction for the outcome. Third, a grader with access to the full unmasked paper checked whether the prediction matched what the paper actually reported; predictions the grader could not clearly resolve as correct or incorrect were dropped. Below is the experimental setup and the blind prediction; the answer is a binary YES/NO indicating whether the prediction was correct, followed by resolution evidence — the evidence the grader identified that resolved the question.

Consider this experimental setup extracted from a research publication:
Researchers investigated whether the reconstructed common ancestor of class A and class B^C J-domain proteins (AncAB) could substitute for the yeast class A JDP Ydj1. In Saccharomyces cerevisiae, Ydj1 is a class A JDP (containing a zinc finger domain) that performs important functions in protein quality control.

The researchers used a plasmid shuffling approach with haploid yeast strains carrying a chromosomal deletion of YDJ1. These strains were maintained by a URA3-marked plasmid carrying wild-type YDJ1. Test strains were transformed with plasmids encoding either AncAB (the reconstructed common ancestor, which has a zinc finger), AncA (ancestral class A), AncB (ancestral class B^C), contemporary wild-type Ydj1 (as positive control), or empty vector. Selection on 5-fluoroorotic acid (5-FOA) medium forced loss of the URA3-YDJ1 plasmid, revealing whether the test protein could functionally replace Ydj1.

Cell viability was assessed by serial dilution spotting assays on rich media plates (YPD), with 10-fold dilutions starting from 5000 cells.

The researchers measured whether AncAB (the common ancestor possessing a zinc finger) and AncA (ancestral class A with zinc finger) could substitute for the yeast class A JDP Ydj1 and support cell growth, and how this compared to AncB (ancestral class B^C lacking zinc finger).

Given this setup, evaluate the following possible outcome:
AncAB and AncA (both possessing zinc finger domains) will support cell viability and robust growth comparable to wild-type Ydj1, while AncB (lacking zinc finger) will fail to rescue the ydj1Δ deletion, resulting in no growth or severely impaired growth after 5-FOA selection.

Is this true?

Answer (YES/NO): NO